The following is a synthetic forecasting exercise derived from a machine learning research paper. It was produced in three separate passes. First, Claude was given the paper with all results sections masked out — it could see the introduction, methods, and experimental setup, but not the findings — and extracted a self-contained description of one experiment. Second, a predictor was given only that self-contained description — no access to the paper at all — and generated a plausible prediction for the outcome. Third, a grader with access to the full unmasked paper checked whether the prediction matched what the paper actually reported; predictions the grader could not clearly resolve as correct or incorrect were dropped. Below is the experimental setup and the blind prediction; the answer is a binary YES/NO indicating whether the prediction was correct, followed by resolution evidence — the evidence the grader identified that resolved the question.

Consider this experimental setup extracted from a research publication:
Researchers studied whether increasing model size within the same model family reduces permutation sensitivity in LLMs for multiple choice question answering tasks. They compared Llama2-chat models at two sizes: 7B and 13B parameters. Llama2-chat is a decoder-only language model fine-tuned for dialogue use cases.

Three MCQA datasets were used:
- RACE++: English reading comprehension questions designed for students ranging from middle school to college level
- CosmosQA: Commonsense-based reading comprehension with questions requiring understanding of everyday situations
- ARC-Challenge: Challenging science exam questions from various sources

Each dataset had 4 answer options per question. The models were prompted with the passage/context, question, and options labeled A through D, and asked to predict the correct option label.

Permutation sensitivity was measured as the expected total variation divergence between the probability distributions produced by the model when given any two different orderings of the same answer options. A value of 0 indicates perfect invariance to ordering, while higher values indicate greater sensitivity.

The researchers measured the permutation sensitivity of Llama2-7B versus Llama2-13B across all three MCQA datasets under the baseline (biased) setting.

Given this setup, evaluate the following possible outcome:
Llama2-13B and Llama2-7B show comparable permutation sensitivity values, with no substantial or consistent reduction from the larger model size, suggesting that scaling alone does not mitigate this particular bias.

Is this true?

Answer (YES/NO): NO